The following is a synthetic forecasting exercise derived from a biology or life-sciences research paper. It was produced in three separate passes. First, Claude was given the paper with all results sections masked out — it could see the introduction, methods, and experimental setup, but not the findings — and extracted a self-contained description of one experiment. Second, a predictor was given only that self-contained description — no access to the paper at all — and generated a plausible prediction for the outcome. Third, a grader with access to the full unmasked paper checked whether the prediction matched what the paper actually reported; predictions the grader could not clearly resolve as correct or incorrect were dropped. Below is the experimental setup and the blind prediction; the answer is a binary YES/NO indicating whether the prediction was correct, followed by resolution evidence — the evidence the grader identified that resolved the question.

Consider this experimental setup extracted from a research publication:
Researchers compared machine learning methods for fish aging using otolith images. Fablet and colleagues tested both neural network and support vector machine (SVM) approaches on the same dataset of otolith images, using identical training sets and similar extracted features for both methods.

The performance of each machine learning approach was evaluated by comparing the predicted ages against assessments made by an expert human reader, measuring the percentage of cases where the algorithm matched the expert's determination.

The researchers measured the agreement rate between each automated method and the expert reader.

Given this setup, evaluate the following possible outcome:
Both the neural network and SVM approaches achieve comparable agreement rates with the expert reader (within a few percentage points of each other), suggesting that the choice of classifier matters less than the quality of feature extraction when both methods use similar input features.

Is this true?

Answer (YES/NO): NO